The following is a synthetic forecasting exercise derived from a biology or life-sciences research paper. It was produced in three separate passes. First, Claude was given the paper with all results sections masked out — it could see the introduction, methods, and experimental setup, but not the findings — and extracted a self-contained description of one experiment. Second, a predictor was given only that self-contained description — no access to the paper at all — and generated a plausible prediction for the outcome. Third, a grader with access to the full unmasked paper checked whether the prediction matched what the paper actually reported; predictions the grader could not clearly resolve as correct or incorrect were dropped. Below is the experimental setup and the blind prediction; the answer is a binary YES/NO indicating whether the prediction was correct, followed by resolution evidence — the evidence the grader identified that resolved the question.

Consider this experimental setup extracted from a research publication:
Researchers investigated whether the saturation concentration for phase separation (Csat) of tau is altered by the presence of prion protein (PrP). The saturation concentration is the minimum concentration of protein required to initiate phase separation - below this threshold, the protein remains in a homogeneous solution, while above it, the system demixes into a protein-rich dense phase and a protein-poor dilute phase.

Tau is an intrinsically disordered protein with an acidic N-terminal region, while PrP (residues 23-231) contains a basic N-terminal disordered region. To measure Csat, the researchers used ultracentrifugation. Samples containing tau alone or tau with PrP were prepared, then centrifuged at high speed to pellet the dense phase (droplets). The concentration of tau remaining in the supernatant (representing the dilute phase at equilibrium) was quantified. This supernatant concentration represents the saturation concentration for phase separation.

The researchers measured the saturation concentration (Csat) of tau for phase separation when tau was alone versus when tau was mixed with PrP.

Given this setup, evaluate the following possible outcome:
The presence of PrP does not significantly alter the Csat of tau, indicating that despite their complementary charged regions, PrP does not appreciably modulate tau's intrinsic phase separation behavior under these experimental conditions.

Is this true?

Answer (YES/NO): NO